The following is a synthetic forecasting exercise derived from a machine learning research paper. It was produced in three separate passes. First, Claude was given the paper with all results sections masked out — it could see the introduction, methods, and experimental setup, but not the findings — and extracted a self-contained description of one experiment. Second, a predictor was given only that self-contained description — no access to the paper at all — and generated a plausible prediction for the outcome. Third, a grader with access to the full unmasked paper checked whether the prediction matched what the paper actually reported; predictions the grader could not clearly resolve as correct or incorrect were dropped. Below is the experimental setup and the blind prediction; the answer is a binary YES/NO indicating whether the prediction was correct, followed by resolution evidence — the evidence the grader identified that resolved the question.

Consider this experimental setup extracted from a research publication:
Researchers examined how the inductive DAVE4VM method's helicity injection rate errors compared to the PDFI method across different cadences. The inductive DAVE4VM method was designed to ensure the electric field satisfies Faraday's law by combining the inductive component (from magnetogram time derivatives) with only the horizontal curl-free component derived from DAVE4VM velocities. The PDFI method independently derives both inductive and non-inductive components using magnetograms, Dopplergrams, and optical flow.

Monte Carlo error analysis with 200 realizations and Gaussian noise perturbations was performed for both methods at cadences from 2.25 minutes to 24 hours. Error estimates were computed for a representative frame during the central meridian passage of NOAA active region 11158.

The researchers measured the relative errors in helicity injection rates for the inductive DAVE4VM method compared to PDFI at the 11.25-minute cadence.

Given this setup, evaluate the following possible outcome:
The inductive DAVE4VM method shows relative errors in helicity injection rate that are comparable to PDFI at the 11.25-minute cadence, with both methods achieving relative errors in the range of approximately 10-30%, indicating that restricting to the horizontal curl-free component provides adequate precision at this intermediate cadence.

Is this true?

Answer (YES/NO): NO